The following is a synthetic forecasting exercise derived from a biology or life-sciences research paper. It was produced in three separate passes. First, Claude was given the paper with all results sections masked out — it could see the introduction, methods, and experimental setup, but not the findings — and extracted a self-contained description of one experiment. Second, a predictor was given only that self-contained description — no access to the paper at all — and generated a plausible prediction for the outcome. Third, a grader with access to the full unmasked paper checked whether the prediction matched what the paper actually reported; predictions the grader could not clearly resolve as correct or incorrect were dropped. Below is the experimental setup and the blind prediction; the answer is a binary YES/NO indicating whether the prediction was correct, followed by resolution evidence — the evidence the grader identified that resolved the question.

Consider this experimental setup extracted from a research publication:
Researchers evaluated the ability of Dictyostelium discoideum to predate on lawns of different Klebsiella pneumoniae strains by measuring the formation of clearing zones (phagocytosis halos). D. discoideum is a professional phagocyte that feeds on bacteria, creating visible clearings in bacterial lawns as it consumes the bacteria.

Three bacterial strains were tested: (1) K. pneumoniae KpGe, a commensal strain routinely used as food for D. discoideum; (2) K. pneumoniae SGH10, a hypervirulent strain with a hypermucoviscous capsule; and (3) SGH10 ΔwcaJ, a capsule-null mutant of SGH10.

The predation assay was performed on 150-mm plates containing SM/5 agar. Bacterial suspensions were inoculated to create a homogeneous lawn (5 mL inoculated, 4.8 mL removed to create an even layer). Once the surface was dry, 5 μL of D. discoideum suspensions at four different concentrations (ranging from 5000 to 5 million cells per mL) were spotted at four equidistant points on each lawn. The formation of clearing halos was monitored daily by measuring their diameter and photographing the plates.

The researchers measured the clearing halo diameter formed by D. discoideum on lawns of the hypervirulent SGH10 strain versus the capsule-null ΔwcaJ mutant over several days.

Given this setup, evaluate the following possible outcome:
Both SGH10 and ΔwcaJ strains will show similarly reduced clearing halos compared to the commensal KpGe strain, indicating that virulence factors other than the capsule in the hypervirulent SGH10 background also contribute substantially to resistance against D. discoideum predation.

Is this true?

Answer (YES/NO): NO